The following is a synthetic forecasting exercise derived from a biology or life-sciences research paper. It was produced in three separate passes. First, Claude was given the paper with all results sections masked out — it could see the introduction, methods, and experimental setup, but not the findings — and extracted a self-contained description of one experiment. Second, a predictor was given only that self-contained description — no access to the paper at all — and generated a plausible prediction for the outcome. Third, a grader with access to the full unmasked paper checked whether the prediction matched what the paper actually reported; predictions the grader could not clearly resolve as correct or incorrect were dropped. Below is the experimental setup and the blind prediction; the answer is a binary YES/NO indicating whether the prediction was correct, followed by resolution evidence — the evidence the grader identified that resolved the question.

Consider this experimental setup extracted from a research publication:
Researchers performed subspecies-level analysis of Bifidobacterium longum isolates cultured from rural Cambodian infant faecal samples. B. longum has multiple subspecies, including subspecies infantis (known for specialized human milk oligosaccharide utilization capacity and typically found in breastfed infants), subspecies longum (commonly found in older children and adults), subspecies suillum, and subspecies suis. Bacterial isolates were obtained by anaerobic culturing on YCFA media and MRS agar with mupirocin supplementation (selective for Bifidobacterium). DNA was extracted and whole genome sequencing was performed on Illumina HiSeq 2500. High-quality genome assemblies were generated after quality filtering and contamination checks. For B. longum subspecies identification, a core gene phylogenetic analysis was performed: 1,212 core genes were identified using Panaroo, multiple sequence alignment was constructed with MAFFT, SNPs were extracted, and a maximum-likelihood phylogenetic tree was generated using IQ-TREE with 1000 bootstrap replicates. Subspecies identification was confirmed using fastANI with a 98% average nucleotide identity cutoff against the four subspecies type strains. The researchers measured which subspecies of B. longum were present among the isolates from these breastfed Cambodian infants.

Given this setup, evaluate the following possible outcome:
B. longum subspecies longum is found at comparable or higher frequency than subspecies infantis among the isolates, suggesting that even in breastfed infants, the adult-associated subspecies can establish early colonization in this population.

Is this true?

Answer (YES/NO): YES